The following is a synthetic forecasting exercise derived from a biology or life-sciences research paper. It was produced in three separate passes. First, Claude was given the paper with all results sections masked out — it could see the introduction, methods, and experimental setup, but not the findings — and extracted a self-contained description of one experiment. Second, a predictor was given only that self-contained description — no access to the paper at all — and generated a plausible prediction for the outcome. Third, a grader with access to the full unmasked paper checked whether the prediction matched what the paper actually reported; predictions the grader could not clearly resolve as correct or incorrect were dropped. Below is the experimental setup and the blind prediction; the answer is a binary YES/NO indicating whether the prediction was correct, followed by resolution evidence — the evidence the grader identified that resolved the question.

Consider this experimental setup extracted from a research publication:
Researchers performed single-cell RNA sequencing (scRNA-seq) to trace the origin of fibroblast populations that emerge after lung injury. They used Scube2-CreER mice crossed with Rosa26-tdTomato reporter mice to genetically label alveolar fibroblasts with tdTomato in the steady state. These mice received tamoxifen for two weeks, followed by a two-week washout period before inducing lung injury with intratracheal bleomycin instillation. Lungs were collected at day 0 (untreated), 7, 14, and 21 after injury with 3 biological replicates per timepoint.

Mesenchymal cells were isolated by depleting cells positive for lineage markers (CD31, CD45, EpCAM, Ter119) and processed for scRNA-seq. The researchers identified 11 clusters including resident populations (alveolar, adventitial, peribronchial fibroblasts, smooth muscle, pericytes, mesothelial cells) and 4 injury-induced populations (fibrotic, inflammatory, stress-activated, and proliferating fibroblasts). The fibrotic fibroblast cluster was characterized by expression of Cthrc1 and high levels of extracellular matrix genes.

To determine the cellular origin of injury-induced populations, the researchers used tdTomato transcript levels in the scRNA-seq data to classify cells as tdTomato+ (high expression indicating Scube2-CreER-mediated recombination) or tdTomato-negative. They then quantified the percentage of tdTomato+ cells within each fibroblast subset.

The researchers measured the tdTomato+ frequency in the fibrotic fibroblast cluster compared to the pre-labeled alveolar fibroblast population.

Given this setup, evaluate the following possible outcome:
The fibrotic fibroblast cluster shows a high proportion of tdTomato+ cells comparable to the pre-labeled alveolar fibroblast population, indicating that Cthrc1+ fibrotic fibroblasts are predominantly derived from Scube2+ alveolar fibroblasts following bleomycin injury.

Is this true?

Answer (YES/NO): YES